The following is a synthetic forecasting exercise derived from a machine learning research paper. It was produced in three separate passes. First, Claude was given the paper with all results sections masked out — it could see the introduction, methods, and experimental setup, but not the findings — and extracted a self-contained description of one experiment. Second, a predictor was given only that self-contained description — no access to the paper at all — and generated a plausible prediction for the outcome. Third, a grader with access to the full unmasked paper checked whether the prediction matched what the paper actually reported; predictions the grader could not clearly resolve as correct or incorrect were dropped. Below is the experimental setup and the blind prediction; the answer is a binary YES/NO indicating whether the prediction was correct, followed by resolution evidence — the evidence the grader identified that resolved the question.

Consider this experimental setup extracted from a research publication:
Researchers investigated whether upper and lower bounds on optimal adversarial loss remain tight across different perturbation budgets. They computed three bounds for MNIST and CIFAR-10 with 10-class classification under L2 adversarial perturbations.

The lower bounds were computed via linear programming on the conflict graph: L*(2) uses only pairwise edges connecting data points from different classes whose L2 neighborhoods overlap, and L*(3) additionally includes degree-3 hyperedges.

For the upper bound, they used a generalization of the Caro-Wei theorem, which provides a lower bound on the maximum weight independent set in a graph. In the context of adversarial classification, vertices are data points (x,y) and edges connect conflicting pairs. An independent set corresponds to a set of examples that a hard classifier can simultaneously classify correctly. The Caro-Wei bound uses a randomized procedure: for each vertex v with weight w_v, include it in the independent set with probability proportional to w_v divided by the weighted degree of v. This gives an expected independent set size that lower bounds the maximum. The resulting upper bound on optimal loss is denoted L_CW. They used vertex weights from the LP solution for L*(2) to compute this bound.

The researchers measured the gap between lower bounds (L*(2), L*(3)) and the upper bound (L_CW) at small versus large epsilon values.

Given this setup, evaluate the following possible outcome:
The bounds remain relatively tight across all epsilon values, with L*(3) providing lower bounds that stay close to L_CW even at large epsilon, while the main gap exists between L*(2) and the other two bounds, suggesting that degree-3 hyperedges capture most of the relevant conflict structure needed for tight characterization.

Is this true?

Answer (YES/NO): NO